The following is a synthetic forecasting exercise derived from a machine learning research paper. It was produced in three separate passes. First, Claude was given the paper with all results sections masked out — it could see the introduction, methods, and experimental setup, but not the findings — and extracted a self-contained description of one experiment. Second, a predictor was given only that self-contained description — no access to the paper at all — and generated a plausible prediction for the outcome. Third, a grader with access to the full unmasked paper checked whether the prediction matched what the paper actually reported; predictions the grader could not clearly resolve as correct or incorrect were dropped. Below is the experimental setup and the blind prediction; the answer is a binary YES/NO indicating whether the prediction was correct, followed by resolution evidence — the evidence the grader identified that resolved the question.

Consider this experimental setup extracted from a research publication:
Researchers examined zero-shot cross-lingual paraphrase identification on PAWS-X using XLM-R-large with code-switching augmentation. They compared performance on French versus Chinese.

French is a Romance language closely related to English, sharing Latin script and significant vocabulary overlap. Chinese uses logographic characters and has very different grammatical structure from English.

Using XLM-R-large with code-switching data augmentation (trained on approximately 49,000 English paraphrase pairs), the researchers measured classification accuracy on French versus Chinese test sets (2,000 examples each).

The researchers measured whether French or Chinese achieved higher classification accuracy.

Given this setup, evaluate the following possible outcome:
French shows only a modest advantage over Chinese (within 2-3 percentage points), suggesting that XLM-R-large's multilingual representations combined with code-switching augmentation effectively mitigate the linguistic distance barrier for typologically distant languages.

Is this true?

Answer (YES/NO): NO